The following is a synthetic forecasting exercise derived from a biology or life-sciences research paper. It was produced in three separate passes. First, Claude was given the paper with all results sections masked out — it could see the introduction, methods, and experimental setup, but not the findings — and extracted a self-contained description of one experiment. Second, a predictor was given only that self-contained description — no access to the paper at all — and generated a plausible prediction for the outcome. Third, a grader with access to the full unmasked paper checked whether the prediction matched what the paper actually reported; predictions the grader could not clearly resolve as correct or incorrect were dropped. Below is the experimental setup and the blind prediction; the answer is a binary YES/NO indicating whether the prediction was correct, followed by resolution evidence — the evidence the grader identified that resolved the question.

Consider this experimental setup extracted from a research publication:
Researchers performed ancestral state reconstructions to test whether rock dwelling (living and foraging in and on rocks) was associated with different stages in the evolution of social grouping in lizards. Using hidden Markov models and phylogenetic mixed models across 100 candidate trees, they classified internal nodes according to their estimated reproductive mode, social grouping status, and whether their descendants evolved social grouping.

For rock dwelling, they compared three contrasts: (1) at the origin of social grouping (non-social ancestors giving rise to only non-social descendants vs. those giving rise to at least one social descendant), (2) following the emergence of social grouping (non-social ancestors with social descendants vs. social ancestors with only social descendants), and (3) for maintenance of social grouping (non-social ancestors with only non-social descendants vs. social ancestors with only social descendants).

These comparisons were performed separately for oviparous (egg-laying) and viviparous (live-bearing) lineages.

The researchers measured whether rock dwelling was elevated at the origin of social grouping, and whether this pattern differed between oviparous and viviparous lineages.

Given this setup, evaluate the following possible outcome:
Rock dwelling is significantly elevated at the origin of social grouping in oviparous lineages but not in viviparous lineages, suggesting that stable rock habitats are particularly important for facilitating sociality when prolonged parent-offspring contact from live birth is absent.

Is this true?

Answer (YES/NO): NO